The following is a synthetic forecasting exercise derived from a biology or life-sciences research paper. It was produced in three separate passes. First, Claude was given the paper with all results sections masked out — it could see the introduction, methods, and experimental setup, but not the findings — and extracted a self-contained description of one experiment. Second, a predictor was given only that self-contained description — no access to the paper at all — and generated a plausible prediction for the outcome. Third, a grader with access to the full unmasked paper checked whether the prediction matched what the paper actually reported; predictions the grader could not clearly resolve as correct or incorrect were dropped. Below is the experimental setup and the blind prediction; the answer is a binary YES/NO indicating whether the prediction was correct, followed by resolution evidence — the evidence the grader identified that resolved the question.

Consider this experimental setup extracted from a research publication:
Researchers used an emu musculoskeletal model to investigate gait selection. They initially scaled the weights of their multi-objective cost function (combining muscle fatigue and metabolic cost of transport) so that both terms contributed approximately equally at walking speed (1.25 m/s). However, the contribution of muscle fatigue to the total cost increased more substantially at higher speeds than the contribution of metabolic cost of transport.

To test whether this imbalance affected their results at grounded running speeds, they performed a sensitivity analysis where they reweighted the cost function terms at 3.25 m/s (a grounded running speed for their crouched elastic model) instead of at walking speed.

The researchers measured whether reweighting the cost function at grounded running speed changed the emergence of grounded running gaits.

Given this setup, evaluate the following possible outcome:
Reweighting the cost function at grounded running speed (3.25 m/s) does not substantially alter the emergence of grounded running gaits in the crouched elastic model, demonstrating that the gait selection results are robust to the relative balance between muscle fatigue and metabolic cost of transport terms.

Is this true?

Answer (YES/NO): YES